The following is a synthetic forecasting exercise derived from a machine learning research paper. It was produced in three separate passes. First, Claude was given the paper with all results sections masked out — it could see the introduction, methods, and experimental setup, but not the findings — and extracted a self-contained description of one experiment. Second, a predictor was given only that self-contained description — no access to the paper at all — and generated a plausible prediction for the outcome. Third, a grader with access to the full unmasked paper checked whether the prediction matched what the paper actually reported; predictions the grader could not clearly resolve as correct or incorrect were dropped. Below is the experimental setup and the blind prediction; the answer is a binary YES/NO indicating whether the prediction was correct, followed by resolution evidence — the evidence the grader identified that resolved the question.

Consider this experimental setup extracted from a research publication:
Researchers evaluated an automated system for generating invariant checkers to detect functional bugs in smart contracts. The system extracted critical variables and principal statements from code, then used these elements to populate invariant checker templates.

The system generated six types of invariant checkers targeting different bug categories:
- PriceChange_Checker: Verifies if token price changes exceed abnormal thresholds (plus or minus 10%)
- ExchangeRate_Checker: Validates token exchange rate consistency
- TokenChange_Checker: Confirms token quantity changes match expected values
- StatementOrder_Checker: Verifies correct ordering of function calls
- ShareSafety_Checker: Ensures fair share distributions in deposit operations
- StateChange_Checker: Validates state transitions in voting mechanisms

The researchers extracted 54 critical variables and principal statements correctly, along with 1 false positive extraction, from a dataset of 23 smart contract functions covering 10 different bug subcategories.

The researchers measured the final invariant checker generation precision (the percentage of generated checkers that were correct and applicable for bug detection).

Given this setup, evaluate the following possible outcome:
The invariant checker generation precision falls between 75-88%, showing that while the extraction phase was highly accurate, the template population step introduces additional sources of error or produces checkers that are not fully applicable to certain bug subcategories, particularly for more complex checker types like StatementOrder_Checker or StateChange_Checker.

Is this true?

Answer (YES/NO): NO